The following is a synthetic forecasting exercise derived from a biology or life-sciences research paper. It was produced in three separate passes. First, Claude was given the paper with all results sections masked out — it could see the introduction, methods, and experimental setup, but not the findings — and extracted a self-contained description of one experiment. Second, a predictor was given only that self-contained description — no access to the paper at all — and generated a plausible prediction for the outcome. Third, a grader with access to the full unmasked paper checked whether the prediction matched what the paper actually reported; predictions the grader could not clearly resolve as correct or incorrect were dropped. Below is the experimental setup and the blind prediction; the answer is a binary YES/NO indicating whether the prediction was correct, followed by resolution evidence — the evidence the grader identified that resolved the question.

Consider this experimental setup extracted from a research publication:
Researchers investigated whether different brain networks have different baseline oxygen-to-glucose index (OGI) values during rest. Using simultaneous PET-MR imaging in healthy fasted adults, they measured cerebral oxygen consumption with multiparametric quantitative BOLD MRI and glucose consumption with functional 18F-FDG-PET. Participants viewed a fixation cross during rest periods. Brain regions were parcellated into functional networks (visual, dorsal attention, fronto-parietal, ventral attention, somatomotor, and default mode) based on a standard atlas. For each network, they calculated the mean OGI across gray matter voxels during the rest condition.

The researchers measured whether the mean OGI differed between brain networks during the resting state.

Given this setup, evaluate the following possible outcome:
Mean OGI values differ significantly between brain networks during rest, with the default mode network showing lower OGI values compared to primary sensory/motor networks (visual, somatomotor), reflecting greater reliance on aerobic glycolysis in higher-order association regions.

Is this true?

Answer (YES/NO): NO